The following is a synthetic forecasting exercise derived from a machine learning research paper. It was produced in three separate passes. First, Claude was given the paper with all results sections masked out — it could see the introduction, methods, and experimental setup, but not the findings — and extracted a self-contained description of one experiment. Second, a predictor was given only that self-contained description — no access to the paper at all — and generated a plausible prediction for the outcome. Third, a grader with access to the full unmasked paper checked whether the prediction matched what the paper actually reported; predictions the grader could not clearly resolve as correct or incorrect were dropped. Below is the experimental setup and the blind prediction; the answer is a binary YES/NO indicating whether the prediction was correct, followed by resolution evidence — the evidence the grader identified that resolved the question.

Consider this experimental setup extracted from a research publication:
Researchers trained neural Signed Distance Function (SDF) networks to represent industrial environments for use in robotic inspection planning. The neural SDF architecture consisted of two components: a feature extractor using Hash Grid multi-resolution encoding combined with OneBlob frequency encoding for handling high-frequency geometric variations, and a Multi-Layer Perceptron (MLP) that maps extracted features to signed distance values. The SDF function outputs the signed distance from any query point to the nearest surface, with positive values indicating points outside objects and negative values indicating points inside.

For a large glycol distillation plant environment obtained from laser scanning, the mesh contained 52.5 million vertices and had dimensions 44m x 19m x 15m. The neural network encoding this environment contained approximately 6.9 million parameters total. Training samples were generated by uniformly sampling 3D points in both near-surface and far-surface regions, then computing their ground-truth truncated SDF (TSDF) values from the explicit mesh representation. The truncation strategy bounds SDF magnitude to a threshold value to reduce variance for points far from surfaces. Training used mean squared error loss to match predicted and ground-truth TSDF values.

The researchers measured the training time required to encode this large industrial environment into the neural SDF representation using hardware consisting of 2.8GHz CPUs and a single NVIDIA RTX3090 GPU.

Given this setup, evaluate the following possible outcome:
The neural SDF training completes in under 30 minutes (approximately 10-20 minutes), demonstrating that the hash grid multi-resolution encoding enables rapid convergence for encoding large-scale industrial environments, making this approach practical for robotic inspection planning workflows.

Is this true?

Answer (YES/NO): NO